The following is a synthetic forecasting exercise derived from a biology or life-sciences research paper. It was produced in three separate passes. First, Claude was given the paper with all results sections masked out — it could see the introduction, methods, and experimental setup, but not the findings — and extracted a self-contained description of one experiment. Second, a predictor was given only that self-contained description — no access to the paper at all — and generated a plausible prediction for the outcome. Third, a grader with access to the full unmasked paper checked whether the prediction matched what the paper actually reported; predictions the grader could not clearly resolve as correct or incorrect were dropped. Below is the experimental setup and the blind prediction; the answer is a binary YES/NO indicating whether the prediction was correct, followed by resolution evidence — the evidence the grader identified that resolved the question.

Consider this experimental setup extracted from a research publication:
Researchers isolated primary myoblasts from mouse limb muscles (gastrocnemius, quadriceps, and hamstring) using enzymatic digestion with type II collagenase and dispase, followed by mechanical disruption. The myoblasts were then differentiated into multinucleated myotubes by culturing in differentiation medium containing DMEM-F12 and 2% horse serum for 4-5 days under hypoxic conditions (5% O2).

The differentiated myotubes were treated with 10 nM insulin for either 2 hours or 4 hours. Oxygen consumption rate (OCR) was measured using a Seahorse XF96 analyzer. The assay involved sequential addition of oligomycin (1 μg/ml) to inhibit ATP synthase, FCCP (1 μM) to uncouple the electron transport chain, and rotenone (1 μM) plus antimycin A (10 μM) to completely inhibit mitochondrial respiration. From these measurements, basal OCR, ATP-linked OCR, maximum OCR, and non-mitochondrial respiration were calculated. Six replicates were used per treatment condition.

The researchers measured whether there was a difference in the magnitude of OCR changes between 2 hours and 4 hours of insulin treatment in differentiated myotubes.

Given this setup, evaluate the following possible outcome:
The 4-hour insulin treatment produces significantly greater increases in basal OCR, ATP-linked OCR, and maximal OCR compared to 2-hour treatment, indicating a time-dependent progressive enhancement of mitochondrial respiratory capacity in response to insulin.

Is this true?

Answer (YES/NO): YES